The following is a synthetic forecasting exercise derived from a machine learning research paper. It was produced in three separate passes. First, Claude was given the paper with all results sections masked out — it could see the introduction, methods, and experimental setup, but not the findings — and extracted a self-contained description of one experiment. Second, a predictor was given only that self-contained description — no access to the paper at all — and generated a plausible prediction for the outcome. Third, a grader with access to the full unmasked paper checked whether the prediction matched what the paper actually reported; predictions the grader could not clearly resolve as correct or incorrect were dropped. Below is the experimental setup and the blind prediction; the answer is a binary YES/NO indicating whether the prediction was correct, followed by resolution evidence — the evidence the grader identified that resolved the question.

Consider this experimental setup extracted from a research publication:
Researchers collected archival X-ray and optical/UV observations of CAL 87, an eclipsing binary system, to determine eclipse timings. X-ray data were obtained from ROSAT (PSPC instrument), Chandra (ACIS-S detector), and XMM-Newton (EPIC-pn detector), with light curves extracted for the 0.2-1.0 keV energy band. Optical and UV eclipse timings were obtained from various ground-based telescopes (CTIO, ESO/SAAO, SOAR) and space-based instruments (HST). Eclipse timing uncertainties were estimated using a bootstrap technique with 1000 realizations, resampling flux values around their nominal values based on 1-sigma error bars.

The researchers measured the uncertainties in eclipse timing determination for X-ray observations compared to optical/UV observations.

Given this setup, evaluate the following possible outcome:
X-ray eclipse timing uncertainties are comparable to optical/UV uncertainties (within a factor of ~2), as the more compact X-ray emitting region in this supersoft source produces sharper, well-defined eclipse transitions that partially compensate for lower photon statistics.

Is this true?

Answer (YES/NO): NO